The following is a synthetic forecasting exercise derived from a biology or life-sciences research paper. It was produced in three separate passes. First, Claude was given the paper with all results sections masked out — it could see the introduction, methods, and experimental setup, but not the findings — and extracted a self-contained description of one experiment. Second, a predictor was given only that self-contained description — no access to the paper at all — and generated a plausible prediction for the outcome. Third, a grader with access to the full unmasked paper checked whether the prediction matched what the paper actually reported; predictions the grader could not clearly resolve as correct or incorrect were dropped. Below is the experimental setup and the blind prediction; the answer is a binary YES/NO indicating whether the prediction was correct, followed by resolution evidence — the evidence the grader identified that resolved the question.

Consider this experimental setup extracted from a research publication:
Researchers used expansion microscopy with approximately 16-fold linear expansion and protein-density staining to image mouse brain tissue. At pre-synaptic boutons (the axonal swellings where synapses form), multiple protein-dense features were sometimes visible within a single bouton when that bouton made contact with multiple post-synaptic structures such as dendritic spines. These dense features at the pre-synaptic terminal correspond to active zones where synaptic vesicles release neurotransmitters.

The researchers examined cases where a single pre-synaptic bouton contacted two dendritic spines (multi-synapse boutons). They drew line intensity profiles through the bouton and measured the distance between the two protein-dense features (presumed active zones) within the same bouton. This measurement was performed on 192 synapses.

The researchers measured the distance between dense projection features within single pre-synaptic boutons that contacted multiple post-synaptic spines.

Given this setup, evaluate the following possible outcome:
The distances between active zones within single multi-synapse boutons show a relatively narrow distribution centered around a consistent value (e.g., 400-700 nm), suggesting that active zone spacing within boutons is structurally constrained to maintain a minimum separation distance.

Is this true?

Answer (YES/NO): NO